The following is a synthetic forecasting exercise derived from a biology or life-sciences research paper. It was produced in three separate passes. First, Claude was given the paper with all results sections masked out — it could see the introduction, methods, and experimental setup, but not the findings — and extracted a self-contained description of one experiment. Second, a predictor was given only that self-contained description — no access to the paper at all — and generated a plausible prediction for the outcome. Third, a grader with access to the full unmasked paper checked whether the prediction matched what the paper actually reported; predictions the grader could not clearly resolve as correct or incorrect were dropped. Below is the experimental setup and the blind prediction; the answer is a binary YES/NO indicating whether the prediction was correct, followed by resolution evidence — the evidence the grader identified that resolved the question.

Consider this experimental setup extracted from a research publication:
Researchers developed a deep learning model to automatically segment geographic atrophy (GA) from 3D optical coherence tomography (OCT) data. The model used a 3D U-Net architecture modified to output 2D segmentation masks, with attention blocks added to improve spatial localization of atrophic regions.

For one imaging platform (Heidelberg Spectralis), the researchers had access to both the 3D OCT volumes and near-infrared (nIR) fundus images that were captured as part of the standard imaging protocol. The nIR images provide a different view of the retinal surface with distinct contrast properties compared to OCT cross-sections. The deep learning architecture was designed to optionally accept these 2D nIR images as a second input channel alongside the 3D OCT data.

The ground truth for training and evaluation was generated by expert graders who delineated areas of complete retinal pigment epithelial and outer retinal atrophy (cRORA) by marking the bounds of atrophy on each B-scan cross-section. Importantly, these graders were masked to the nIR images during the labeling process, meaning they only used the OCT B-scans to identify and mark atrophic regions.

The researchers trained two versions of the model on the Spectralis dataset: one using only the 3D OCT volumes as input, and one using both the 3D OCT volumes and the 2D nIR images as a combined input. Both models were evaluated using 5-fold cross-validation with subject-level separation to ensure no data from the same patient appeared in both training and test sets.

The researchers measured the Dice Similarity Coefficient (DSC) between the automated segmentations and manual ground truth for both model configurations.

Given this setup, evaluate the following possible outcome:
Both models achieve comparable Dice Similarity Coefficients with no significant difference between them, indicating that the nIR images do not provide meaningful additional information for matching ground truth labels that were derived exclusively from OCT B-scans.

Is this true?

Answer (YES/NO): YES